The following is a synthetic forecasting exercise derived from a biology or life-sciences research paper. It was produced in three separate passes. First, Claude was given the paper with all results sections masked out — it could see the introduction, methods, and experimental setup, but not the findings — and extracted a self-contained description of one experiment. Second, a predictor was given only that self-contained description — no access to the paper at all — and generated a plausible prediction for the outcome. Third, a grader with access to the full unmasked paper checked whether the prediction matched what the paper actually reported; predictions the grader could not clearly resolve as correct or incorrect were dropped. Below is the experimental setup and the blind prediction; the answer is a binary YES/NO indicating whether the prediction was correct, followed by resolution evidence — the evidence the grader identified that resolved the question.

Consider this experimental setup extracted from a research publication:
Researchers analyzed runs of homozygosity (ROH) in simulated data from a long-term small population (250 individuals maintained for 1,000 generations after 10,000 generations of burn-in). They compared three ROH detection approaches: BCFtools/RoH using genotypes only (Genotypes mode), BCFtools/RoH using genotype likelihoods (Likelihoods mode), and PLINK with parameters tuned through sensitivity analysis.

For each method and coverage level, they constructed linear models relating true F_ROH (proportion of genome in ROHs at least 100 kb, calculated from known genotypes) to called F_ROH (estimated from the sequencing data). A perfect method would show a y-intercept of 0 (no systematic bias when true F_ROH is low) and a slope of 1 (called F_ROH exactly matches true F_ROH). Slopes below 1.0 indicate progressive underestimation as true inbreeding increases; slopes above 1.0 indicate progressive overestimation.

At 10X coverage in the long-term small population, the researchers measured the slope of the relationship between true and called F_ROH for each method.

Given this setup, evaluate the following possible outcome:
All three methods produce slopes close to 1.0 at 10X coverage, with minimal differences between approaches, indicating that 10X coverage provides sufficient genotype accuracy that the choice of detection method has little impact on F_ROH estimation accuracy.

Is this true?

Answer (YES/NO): NO